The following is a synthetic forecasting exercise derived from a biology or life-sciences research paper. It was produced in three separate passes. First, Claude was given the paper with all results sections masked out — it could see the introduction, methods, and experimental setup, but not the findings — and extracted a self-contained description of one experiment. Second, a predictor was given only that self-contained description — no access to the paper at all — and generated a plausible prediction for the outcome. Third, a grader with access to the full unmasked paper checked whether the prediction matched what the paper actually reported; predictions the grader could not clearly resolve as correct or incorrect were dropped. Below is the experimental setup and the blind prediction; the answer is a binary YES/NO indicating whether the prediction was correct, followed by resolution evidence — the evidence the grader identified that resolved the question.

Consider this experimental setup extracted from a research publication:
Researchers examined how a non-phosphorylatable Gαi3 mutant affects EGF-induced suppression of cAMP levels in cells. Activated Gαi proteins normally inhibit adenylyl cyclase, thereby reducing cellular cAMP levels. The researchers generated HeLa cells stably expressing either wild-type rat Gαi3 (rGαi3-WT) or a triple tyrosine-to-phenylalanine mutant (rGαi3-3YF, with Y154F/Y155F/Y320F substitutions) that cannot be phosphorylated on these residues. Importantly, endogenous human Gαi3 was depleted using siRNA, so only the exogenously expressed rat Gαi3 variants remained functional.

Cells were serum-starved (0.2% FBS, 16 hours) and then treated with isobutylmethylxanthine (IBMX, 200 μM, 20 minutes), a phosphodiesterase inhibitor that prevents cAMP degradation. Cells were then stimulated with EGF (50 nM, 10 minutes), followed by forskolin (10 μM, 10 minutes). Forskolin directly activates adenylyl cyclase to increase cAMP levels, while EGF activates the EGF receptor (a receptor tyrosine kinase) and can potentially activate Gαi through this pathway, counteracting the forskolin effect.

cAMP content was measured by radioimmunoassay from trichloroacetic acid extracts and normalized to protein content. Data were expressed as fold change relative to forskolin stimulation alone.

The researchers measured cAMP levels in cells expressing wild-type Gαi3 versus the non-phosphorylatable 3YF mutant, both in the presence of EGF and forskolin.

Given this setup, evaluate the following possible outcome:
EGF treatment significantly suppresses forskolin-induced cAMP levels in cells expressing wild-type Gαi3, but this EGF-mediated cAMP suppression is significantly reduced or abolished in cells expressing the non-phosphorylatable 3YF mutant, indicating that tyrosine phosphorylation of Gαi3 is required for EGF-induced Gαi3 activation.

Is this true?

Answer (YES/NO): YES